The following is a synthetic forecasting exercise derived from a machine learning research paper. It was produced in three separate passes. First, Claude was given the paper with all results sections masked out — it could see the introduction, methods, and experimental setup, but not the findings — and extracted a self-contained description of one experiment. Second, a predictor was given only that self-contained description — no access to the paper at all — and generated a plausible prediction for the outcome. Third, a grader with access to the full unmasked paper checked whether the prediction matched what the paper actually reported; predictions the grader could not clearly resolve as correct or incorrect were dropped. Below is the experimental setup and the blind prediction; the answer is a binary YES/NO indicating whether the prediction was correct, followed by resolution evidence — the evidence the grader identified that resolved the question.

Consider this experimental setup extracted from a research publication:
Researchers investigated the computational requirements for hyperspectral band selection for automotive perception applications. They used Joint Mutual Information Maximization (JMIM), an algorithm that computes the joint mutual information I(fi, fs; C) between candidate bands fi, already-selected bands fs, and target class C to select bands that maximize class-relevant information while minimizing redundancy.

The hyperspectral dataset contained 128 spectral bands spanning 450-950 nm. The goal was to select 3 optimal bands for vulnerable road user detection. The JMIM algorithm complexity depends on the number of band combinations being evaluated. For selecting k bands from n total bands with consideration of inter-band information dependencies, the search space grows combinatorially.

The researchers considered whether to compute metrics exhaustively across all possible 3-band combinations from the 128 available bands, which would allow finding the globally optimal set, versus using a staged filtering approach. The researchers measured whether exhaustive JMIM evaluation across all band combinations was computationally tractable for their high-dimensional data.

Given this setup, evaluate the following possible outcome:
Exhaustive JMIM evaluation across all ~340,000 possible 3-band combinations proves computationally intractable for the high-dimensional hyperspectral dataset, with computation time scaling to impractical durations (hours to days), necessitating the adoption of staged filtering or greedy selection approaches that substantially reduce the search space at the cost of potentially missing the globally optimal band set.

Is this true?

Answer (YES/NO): YES